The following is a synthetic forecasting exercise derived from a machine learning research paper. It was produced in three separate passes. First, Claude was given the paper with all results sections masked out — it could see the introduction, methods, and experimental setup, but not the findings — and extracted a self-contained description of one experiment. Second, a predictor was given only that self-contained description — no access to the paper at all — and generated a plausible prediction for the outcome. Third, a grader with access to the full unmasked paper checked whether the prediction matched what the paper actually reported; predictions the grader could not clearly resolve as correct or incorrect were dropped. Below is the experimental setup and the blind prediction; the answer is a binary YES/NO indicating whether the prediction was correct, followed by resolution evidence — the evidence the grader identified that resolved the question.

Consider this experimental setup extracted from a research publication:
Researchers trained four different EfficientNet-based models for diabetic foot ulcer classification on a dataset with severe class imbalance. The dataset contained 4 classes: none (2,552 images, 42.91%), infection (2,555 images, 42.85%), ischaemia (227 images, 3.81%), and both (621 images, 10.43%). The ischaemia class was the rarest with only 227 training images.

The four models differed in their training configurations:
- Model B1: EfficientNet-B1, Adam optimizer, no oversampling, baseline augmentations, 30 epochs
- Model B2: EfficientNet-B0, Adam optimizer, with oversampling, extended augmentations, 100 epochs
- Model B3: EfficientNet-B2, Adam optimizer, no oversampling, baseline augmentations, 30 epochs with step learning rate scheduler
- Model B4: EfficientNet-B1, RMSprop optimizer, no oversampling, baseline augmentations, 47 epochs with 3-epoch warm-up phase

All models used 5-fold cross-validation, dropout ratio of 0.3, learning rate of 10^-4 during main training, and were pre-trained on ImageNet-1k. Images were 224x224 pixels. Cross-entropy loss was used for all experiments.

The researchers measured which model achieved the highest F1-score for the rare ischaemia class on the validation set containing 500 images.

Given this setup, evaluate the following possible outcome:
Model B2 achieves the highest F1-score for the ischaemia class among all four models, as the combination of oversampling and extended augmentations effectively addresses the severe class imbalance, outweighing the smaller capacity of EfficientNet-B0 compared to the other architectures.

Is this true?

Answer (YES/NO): YES